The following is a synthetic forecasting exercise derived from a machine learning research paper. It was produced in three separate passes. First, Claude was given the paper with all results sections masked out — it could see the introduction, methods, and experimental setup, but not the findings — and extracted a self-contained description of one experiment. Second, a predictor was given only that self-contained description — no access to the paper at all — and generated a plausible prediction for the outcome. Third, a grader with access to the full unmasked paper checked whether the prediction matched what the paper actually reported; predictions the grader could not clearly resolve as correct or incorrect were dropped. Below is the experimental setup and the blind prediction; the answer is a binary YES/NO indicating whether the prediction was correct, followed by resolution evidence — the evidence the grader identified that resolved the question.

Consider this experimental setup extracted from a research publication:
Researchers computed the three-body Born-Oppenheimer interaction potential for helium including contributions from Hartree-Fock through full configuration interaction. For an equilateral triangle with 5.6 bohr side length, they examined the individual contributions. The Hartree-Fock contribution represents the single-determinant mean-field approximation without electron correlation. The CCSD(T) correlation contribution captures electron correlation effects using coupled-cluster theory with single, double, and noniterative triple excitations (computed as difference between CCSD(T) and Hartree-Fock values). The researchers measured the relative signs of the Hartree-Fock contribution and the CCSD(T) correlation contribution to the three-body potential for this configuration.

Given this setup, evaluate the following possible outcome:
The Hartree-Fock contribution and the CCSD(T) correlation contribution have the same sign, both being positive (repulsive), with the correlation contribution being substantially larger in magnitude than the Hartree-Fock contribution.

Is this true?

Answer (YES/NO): NO